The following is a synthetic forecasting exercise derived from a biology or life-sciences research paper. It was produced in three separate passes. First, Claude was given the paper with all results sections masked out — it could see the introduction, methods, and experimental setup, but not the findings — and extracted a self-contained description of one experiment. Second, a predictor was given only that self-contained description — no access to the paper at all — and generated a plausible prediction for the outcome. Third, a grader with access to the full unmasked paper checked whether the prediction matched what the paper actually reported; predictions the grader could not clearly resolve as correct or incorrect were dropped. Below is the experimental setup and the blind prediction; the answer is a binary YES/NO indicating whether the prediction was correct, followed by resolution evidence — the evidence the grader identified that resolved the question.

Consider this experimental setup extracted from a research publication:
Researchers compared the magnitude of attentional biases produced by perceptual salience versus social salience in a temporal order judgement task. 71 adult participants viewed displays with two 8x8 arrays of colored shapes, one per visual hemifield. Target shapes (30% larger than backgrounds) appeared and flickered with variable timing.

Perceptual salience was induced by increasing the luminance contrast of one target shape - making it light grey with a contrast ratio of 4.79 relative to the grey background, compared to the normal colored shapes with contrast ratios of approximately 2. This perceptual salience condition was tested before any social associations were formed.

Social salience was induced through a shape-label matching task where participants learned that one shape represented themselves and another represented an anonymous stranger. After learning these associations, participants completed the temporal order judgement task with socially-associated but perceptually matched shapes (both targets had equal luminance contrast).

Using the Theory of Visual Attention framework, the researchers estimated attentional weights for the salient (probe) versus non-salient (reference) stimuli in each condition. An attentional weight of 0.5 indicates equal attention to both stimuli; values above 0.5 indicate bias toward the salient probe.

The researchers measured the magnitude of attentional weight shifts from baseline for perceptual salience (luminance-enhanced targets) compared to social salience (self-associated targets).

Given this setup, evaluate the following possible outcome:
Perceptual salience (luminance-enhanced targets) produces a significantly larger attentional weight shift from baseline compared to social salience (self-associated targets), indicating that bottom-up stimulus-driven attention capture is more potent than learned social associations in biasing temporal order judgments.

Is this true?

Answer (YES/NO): NO